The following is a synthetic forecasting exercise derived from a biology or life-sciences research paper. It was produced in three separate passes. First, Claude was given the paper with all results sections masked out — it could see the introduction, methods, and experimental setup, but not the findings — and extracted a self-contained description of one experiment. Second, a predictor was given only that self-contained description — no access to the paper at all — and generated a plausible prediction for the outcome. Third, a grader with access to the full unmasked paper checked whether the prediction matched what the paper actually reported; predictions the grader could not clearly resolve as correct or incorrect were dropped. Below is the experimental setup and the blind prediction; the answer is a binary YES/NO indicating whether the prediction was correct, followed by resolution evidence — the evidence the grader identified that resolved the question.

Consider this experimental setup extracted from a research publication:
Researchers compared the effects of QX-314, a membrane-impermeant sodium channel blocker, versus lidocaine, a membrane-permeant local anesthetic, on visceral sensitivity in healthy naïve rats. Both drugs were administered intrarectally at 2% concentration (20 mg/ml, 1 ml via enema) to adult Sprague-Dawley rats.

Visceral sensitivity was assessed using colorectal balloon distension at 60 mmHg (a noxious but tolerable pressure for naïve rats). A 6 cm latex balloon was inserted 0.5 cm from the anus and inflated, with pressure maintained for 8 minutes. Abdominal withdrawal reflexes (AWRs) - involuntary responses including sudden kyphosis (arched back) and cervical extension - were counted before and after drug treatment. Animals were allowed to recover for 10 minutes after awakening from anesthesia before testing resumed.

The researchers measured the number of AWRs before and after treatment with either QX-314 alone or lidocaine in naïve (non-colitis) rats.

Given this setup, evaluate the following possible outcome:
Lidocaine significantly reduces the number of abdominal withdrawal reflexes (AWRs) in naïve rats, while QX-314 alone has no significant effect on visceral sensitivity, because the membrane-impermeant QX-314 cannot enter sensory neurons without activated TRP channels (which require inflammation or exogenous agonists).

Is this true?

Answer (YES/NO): YES